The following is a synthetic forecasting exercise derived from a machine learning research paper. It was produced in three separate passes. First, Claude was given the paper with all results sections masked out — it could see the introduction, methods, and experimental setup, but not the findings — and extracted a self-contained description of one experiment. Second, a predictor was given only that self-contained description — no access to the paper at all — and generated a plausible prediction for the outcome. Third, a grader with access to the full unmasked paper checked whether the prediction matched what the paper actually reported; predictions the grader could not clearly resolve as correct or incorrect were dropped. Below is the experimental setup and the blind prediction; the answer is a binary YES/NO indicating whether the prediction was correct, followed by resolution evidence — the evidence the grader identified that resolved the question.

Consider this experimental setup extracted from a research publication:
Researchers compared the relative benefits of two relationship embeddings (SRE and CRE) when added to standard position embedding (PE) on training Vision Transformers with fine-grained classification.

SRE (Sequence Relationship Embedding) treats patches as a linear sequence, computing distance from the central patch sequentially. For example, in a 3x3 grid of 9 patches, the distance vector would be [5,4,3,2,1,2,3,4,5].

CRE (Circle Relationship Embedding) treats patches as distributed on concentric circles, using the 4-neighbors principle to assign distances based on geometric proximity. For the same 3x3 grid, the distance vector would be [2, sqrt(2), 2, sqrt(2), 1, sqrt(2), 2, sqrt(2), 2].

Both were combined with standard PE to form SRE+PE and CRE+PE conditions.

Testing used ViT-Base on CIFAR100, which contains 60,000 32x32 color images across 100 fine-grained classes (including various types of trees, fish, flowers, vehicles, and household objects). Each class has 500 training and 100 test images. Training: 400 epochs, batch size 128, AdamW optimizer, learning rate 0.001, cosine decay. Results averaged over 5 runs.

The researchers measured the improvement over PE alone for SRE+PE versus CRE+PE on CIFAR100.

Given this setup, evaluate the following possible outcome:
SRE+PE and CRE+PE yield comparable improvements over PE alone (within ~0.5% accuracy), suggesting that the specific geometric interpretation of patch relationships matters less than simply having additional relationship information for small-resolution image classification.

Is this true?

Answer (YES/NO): NO